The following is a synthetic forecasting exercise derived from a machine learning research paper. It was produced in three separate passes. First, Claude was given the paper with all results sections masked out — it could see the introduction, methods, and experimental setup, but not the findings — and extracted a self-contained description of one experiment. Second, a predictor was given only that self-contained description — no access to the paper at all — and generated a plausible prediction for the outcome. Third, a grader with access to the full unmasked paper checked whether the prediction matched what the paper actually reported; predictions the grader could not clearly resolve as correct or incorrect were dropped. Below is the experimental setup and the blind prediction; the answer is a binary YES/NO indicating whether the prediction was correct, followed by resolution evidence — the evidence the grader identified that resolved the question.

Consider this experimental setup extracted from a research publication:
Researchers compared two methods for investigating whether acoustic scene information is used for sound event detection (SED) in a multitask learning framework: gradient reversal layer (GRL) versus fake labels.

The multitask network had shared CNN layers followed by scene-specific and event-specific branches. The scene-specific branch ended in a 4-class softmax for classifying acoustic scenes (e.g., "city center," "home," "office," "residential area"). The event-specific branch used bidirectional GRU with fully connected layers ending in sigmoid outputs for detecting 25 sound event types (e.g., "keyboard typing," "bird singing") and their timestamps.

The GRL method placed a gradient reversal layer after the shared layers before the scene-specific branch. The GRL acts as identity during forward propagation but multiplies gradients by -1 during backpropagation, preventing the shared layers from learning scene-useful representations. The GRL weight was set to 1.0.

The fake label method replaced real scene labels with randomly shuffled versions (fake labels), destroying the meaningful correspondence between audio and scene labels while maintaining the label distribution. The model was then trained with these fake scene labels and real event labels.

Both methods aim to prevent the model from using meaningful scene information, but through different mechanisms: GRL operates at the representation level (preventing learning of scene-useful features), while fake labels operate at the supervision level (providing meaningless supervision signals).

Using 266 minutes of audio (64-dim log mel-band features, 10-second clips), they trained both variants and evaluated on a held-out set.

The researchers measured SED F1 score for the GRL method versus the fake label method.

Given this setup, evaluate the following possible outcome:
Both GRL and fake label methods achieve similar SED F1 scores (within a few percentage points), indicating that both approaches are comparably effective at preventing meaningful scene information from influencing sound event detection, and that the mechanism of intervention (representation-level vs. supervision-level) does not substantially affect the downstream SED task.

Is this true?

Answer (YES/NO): NO